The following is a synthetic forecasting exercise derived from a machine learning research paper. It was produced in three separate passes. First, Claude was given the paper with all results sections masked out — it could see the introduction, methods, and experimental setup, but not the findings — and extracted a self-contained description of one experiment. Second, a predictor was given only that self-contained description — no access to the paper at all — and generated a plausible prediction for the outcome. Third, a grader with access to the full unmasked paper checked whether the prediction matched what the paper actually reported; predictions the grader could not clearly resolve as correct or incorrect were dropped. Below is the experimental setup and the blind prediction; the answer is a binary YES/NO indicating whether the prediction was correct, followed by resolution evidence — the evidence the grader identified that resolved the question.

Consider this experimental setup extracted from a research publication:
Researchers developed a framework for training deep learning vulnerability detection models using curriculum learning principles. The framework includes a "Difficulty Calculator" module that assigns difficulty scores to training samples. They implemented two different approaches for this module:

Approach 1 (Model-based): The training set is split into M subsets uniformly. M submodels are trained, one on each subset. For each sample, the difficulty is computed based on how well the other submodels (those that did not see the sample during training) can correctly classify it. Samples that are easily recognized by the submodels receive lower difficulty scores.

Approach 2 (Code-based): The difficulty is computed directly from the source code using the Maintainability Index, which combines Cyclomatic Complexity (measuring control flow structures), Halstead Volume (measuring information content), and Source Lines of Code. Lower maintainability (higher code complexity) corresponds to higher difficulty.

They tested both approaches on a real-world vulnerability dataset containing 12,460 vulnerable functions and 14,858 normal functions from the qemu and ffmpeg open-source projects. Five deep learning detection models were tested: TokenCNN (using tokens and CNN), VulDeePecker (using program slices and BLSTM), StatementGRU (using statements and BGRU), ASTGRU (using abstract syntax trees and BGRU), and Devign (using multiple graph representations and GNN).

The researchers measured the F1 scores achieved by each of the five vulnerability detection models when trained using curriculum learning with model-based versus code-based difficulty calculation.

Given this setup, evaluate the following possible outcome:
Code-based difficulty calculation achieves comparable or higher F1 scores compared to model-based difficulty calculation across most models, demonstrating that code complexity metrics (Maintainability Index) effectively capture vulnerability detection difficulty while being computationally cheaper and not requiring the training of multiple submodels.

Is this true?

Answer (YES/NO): NO